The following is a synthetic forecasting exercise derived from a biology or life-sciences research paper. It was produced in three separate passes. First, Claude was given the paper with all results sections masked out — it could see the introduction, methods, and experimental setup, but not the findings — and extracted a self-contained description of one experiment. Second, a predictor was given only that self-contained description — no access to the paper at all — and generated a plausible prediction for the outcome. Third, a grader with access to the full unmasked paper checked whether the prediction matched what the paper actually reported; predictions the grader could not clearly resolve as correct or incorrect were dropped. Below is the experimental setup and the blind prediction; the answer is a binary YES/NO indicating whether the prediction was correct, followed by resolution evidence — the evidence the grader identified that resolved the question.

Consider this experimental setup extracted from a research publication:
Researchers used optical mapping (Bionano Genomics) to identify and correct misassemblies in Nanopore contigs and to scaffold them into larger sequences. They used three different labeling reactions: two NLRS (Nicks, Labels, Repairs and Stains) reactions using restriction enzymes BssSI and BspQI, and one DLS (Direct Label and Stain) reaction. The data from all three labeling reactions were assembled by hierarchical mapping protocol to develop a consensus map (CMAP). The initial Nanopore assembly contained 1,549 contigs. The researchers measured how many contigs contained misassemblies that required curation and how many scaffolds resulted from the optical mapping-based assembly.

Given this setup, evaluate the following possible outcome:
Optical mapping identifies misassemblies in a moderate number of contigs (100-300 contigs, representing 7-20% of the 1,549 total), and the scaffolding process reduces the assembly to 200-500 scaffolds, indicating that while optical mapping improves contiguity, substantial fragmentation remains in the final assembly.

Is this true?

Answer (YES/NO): NO